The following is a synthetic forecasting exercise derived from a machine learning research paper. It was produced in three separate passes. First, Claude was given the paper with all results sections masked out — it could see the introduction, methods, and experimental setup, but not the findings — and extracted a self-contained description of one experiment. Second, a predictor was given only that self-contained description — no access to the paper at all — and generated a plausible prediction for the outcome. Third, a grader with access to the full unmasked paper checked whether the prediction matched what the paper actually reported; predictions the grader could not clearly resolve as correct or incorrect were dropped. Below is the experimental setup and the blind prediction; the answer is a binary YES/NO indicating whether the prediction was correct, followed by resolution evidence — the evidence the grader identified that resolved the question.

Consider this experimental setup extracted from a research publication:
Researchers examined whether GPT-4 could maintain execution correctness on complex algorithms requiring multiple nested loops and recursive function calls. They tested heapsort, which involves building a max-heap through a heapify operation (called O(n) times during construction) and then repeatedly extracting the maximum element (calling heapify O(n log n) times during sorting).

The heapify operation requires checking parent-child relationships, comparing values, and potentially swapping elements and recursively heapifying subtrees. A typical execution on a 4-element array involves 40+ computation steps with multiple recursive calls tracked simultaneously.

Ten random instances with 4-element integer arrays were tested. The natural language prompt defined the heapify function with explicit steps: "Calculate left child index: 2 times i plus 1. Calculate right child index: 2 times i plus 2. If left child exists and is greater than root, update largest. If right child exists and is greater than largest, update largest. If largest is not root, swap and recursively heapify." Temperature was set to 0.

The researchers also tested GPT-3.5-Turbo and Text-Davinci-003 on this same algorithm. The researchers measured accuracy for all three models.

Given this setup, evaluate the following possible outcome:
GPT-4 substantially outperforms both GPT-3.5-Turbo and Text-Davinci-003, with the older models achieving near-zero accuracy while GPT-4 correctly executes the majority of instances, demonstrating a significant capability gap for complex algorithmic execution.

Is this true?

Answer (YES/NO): NO